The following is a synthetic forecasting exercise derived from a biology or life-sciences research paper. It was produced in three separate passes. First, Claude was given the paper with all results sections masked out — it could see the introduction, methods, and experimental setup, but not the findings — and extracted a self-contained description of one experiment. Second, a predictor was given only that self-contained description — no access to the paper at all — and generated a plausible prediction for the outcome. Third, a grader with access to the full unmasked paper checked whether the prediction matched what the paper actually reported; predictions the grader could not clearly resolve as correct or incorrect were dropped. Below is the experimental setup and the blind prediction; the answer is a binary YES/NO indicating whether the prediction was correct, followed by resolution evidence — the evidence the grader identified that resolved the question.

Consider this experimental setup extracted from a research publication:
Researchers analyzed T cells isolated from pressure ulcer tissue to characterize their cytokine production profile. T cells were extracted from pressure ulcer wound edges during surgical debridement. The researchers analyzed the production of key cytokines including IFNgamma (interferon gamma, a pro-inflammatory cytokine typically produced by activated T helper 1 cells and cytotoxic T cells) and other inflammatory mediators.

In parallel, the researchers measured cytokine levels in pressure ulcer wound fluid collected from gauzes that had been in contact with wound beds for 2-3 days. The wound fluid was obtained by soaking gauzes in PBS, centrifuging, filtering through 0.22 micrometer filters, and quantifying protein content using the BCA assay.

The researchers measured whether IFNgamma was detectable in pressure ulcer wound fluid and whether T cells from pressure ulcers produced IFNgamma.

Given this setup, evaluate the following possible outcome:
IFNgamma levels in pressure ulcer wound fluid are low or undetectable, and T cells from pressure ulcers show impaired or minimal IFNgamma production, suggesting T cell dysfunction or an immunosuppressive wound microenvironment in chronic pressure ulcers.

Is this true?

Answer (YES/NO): NO